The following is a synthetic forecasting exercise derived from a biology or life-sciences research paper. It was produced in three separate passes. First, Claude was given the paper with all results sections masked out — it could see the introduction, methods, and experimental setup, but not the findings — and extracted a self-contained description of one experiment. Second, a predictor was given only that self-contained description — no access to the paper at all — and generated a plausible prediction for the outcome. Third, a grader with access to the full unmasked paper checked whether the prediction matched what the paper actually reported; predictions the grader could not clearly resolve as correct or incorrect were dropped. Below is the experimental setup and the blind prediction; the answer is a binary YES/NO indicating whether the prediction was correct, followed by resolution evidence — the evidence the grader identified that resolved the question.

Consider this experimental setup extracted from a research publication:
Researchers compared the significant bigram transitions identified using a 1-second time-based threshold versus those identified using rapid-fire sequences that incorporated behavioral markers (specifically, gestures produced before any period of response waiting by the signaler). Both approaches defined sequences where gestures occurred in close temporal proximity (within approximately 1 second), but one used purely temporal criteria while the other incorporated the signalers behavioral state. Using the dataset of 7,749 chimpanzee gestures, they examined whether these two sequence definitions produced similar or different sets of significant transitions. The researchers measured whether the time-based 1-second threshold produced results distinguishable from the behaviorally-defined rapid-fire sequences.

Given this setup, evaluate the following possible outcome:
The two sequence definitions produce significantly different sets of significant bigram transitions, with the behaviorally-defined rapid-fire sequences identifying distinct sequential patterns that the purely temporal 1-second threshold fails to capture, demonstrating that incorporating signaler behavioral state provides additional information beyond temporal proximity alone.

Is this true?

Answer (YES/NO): NO